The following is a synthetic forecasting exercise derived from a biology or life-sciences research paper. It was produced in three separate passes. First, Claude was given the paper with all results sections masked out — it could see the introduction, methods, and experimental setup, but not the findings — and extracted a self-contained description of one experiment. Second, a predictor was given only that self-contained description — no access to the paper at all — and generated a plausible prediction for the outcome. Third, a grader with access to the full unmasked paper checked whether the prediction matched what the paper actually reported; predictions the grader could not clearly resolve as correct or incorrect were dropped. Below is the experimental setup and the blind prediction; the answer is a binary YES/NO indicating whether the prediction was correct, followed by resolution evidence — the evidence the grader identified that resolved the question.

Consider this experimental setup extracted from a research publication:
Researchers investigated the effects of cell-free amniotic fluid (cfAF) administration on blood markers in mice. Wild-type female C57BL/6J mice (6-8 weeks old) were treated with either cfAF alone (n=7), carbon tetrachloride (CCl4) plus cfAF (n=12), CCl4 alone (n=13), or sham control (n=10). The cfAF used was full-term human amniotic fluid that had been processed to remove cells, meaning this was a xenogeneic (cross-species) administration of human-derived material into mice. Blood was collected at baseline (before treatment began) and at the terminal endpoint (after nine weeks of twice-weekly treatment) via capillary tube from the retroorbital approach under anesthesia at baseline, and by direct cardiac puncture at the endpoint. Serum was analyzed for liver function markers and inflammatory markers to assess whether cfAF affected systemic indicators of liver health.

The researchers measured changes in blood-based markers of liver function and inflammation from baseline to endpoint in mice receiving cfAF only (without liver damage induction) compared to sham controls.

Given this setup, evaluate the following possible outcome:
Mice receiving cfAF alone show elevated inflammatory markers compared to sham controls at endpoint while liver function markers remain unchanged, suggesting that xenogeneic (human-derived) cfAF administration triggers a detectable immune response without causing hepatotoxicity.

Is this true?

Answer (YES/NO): NO